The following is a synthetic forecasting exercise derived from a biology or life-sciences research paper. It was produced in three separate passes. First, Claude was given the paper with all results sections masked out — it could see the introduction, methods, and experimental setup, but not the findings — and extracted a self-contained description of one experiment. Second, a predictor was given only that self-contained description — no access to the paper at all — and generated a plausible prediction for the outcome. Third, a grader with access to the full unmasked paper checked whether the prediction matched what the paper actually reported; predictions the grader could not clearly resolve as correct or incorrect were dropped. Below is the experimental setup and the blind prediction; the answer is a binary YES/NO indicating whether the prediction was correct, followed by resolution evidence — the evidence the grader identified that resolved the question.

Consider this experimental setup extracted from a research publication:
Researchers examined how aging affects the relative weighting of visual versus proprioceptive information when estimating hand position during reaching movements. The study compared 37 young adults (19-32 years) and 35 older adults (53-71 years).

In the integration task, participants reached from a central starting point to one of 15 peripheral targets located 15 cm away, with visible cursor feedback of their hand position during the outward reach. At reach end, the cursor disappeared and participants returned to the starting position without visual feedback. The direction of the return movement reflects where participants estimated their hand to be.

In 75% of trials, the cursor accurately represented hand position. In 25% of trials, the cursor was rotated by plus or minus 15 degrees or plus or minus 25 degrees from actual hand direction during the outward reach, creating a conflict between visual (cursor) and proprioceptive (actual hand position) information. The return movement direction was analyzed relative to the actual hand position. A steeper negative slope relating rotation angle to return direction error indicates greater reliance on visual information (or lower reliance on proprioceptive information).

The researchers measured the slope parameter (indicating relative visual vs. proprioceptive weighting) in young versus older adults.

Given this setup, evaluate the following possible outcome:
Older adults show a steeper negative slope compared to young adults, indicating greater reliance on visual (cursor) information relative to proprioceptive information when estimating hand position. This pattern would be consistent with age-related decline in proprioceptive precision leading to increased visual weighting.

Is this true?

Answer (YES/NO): YES